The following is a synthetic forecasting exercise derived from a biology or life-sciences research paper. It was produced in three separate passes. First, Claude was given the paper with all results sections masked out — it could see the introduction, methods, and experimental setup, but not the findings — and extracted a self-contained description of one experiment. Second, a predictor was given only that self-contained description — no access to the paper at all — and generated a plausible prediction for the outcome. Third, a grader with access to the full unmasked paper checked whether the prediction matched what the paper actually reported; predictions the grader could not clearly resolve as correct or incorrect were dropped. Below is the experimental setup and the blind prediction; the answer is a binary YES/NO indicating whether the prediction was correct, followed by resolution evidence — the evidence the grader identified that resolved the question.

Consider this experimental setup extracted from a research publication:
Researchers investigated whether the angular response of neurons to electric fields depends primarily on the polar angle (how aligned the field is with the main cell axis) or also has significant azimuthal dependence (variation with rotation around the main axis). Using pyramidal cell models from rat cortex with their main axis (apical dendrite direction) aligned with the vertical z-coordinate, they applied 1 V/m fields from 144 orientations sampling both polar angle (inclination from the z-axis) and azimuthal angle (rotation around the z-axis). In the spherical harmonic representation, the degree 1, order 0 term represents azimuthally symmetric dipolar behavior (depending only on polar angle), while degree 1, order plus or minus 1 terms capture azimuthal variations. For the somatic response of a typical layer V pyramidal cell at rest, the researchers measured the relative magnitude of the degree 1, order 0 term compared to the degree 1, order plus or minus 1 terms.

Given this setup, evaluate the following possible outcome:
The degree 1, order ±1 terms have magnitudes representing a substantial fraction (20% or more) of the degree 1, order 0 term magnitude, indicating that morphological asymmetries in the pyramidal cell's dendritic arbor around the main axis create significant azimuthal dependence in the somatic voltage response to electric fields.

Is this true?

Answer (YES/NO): NO